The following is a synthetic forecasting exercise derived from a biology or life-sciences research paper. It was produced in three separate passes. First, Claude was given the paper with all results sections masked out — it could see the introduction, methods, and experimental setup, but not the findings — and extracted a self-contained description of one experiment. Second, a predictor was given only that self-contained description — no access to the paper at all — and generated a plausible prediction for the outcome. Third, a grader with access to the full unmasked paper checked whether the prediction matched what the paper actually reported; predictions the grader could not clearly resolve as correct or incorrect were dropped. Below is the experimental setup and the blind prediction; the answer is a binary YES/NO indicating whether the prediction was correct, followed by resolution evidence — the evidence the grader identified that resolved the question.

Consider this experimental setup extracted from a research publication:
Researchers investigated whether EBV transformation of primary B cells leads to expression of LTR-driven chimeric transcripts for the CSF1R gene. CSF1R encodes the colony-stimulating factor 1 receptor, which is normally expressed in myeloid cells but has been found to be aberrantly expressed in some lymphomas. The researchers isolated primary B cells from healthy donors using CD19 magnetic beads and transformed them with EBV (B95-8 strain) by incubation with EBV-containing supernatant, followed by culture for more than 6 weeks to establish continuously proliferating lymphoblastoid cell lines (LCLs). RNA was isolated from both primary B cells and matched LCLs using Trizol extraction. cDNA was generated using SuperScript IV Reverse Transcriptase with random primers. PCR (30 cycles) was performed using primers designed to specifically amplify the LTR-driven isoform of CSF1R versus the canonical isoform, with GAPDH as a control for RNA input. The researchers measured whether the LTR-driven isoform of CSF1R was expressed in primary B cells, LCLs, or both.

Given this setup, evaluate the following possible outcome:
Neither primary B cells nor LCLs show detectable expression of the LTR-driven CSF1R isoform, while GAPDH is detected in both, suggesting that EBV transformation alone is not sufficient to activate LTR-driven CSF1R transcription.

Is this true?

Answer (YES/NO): NO